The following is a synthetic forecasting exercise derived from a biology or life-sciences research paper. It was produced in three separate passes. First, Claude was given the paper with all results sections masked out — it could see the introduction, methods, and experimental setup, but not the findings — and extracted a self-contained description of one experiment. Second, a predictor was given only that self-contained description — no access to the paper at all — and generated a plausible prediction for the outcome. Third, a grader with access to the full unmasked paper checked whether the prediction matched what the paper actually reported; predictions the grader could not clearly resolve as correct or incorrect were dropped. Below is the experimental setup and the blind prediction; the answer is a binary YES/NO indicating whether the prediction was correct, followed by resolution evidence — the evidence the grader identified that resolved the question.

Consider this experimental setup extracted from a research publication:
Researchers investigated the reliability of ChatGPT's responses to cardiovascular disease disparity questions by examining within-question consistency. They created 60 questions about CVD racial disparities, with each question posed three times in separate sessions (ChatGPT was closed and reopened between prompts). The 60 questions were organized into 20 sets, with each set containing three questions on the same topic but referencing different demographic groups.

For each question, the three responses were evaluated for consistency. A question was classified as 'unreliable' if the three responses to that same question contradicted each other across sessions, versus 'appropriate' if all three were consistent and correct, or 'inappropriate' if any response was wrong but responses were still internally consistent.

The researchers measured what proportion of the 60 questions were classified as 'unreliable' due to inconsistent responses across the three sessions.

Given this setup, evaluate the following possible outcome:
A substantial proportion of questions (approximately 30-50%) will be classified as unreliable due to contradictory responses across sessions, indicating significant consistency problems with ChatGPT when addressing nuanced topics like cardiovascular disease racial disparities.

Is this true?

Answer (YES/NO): NO